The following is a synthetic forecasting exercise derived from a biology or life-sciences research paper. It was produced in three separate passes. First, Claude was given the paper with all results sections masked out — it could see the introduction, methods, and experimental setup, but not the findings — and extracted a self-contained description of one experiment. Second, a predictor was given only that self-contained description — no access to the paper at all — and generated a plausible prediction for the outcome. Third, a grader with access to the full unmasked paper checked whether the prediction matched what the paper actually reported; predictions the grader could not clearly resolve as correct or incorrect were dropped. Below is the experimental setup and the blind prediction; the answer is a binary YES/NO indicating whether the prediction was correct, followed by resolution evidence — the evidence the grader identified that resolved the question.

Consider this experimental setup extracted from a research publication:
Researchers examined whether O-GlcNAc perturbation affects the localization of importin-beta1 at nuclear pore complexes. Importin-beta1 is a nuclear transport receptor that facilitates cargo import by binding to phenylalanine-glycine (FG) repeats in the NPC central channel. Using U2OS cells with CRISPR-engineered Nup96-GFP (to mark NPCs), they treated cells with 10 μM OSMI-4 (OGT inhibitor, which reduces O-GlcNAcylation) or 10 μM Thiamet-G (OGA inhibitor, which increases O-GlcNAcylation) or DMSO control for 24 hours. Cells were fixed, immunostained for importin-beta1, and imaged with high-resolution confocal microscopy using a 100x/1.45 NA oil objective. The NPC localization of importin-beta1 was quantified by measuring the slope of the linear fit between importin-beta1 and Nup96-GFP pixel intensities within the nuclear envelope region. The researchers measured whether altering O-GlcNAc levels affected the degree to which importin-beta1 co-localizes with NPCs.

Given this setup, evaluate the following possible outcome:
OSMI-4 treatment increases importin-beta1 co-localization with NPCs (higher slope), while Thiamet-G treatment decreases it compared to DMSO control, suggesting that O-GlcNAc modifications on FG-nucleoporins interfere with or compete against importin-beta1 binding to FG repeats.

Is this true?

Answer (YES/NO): NO